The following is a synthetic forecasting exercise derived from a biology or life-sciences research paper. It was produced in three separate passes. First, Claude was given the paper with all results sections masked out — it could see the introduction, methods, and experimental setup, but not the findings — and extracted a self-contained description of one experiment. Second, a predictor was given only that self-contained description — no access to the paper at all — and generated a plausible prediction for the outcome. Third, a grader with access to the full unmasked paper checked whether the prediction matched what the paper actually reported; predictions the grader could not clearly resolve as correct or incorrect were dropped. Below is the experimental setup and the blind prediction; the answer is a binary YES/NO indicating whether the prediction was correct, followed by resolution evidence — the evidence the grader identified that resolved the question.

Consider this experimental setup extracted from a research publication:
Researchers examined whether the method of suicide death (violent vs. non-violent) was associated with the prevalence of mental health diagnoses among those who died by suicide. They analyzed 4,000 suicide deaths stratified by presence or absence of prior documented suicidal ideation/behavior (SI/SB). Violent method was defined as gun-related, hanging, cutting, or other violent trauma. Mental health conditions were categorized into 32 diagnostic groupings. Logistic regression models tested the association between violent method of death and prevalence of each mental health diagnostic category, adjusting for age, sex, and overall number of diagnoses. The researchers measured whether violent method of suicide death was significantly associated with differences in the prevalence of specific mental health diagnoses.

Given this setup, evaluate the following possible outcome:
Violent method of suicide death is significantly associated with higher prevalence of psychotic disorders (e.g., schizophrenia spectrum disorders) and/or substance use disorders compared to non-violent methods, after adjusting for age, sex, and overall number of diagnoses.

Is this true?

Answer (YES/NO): NO